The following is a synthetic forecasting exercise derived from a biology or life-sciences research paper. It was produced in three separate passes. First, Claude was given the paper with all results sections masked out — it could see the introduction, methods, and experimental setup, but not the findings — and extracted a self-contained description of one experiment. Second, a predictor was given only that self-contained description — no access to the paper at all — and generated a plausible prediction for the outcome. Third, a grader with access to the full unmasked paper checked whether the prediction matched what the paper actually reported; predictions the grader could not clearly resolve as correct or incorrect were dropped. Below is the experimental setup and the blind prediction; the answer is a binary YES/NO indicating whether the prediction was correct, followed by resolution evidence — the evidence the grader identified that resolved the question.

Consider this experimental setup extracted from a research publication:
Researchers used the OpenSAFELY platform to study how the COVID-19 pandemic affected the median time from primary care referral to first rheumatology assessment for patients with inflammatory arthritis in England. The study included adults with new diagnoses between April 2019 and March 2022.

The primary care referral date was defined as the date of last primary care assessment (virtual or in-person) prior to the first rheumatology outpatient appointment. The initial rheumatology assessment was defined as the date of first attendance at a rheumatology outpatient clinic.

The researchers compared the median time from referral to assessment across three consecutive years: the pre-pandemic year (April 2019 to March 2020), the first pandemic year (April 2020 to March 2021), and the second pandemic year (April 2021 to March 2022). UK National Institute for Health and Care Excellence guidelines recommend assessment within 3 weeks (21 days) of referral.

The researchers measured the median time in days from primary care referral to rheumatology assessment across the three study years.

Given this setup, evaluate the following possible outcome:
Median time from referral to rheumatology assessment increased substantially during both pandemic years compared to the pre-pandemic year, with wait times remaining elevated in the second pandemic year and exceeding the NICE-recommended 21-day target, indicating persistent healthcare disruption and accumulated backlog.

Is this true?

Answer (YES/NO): NO